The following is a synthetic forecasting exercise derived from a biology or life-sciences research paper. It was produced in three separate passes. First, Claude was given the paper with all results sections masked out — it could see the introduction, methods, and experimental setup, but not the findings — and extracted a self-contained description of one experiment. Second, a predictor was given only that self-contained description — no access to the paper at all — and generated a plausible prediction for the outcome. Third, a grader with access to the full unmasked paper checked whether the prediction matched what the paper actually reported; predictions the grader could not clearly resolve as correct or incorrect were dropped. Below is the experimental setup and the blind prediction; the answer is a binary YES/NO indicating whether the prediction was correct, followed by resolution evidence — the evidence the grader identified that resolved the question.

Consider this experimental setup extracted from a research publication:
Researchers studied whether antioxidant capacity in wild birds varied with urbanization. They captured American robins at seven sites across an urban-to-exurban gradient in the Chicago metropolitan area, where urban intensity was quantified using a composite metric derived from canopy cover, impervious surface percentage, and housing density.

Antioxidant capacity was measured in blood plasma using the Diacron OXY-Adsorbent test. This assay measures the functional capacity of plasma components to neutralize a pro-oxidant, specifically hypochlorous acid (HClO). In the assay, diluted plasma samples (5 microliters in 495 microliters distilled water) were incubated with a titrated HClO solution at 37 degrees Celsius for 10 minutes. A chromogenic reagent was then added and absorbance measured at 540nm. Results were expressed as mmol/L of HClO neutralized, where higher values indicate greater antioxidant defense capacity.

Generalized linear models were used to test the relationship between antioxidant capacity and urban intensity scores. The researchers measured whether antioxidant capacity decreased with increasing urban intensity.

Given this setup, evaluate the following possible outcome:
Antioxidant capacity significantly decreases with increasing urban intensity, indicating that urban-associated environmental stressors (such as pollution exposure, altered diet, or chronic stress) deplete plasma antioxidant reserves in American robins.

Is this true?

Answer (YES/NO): NO